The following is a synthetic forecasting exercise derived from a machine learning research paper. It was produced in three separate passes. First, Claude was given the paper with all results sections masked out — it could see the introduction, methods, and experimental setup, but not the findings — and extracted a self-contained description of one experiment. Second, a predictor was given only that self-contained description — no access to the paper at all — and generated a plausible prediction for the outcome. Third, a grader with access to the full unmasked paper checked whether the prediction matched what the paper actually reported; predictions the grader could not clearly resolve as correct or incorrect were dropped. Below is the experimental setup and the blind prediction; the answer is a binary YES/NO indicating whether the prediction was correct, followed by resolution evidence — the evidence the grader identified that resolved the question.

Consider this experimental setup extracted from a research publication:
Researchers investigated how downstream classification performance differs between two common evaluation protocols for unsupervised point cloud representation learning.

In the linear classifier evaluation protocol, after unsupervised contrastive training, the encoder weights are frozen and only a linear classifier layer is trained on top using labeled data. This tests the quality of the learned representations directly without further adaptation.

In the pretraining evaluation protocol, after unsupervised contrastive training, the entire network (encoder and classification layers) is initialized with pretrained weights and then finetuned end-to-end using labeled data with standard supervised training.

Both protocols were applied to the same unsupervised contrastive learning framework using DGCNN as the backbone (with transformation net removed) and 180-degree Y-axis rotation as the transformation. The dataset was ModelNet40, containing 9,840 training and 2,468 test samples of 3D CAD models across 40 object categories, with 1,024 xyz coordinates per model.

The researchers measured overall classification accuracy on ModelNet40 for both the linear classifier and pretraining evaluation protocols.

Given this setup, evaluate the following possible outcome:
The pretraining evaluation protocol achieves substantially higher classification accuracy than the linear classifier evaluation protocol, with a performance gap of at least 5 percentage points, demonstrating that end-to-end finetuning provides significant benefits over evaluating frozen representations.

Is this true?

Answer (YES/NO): NO